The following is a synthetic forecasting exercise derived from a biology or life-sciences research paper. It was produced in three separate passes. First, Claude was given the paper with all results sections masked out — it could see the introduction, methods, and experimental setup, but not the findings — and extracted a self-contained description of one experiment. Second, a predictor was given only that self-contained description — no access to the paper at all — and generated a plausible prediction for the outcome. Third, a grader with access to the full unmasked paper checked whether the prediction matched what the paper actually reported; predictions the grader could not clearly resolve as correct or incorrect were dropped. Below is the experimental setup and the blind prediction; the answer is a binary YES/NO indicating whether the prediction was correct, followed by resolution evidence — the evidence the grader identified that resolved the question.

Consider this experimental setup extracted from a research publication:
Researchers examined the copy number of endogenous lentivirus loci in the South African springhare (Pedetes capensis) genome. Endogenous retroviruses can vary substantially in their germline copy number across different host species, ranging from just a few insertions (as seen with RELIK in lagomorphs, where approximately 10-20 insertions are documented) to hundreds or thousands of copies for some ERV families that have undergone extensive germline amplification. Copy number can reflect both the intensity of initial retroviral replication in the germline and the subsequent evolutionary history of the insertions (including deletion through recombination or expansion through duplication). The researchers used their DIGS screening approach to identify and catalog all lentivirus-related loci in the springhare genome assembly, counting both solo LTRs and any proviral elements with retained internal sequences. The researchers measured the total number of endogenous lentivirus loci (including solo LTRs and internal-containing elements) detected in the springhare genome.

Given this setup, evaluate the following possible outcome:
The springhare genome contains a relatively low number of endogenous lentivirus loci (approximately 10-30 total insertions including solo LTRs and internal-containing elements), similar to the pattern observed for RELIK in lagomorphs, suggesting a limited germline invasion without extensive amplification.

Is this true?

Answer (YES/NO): YES